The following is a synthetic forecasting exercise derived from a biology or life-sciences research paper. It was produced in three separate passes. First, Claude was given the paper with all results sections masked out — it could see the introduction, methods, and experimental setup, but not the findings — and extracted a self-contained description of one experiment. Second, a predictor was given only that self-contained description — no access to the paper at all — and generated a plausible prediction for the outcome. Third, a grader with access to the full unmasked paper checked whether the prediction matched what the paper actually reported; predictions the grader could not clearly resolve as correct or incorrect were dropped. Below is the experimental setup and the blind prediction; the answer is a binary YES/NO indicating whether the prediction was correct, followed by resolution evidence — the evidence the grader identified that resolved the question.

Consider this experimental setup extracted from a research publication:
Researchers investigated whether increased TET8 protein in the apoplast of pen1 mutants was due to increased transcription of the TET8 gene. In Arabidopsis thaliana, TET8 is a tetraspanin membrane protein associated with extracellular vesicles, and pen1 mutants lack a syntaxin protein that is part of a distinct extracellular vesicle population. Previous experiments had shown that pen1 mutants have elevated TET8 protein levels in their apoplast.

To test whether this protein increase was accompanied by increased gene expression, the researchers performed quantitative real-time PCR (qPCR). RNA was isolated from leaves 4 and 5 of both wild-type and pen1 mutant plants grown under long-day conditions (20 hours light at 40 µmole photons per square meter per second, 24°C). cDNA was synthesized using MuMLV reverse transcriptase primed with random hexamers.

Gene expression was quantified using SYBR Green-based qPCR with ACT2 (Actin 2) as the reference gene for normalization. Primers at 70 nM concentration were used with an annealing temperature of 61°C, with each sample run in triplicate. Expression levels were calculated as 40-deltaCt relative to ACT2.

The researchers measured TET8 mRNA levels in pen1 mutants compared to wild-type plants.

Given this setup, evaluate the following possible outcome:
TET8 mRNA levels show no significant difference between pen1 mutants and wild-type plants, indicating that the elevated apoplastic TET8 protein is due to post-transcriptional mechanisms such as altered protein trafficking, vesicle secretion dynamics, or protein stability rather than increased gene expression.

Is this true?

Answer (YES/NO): YES